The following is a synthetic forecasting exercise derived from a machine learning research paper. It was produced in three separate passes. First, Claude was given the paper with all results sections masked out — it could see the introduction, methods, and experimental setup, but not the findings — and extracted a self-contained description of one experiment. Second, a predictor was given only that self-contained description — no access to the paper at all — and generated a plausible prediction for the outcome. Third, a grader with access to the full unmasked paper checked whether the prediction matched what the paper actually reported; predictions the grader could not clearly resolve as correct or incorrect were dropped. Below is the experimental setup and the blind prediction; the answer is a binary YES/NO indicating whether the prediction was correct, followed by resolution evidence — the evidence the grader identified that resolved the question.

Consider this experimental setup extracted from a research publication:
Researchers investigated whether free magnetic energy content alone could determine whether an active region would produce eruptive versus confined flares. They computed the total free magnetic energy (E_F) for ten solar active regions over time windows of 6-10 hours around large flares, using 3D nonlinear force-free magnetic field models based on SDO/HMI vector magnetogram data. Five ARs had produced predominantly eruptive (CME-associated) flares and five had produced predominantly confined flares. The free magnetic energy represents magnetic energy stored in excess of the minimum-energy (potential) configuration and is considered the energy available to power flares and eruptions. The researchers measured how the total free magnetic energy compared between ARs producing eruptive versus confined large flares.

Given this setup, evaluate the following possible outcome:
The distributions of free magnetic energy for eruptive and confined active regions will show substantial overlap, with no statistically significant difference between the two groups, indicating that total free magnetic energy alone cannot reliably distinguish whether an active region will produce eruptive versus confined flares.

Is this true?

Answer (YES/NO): YES